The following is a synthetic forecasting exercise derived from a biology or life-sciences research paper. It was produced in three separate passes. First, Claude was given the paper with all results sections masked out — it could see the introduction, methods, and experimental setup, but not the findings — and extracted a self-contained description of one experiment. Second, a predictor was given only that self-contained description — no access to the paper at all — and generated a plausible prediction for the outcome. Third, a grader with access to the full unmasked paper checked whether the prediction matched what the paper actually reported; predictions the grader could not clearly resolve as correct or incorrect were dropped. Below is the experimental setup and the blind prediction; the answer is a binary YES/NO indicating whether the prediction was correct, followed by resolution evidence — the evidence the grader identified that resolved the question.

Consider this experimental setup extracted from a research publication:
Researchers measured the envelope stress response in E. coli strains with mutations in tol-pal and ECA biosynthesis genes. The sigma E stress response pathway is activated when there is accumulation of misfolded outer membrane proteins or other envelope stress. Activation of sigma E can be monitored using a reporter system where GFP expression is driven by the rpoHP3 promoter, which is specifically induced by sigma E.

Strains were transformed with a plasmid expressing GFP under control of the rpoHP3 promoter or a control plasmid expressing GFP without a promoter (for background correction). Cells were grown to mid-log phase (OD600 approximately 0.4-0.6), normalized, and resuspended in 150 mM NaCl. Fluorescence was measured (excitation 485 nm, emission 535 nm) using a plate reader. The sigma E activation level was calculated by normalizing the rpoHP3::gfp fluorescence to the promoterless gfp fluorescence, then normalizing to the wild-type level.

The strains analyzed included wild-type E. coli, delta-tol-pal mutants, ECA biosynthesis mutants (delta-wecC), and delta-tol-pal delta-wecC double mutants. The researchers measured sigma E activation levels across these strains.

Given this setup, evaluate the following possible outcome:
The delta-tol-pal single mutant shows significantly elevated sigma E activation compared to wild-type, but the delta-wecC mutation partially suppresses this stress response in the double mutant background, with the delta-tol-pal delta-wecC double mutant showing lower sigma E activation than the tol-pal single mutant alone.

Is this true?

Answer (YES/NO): NO